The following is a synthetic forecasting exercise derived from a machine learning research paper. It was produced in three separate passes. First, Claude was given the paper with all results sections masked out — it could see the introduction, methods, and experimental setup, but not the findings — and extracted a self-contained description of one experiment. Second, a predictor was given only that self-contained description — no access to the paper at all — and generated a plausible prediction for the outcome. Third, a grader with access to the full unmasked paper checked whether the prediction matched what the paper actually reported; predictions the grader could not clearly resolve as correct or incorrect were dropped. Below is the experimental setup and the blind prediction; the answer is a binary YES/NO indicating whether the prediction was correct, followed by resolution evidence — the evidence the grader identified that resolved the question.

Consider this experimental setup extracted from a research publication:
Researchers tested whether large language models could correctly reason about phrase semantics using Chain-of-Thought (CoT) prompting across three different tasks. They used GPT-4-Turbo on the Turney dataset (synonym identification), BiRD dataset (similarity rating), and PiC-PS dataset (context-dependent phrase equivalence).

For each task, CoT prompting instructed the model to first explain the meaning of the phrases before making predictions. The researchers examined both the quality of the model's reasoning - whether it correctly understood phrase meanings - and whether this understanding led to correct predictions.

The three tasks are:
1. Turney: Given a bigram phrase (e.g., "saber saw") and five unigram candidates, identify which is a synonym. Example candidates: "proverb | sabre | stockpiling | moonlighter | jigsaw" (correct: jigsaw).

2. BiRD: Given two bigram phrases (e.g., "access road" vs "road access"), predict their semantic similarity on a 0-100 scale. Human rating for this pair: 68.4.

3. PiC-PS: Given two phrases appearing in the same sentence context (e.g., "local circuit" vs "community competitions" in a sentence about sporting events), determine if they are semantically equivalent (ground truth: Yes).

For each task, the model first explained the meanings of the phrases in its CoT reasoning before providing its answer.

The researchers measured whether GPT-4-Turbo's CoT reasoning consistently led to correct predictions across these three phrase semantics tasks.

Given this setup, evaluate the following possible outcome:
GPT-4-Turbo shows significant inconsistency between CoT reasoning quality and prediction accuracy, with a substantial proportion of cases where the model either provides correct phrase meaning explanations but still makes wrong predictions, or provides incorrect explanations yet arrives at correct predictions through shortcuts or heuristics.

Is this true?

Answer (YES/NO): YES